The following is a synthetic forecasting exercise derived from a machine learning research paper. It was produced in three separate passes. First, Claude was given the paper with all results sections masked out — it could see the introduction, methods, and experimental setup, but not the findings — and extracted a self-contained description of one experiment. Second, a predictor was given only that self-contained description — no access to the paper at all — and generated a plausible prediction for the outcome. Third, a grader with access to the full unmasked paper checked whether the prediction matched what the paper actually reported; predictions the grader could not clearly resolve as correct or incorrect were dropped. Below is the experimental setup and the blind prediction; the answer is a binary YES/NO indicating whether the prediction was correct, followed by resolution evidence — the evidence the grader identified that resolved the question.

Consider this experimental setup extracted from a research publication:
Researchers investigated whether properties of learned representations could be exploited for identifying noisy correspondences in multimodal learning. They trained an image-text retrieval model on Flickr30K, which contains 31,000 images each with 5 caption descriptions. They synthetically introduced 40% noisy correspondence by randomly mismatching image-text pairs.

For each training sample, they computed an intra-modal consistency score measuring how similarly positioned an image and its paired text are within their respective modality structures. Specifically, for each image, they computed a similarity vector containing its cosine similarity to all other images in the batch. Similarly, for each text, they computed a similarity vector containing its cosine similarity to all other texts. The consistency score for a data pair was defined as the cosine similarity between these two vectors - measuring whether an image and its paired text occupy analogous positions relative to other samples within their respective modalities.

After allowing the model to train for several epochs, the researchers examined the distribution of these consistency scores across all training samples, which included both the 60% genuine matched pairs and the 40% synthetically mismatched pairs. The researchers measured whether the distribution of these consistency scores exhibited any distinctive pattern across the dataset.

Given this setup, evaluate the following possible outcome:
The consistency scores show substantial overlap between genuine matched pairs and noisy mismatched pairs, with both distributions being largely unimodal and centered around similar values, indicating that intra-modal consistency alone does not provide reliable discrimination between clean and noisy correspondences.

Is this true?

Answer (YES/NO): NO